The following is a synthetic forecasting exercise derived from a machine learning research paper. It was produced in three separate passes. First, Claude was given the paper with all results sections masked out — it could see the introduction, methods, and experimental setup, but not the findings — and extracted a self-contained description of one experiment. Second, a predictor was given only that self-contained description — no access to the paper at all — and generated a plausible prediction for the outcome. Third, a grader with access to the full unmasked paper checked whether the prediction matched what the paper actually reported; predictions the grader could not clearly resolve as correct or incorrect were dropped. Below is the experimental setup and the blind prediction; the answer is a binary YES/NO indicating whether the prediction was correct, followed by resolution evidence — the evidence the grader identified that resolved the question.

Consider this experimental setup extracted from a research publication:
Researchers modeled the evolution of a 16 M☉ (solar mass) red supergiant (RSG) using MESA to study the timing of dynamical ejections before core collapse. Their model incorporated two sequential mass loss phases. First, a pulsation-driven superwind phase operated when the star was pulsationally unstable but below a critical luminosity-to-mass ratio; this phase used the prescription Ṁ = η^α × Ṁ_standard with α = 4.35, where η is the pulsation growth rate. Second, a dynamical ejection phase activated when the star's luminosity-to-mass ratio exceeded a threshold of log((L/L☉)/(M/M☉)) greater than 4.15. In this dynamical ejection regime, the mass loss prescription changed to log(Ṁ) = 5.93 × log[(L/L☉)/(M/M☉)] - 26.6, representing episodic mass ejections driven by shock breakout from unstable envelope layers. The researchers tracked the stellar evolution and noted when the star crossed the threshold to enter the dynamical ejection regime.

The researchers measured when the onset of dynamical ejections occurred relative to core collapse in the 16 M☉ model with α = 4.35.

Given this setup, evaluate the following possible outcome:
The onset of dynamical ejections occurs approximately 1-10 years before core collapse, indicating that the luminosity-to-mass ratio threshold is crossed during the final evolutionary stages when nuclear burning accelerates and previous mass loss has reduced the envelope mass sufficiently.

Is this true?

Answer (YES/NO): NO